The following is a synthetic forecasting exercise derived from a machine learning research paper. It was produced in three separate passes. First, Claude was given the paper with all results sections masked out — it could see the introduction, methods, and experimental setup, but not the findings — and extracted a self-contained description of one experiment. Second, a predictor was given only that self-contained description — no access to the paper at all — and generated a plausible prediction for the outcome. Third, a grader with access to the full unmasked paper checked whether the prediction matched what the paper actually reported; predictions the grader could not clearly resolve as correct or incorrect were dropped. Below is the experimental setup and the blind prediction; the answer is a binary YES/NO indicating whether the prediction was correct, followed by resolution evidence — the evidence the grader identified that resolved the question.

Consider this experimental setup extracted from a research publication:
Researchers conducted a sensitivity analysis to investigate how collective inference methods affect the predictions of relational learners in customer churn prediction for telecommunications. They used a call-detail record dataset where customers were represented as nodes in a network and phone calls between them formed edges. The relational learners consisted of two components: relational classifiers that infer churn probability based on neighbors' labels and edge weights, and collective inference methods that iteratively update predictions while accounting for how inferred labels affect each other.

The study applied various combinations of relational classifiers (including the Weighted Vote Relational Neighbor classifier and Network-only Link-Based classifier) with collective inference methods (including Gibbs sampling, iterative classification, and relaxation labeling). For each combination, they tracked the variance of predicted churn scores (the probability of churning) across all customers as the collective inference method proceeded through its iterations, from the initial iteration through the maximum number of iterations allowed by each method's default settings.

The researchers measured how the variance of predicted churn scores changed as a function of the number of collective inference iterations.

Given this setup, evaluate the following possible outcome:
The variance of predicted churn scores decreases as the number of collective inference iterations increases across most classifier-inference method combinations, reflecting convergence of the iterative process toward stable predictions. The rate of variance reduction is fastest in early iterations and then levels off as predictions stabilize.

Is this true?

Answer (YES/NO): YES